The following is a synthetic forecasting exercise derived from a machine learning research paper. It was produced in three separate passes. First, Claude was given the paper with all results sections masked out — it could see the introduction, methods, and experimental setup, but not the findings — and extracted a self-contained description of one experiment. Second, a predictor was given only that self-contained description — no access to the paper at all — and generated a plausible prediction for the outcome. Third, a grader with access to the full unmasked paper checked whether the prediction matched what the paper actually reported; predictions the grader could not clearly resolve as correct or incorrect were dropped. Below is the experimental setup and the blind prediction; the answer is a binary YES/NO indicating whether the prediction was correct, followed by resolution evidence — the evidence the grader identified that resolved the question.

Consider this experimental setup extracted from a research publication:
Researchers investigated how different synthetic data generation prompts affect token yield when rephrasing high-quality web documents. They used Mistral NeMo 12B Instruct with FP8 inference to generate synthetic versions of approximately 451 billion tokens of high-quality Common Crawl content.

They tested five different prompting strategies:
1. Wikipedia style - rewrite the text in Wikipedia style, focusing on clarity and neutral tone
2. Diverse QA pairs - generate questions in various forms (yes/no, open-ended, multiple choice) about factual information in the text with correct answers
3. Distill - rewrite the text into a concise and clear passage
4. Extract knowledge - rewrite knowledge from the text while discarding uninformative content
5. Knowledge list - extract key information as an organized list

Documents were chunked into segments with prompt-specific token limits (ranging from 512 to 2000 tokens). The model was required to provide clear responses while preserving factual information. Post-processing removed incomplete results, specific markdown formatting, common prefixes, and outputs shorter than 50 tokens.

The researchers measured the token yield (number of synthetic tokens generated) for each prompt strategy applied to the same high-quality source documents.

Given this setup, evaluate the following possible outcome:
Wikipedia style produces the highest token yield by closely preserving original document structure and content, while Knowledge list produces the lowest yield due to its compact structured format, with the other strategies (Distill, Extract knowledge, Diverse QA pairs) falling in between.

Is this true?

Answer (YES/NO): NO